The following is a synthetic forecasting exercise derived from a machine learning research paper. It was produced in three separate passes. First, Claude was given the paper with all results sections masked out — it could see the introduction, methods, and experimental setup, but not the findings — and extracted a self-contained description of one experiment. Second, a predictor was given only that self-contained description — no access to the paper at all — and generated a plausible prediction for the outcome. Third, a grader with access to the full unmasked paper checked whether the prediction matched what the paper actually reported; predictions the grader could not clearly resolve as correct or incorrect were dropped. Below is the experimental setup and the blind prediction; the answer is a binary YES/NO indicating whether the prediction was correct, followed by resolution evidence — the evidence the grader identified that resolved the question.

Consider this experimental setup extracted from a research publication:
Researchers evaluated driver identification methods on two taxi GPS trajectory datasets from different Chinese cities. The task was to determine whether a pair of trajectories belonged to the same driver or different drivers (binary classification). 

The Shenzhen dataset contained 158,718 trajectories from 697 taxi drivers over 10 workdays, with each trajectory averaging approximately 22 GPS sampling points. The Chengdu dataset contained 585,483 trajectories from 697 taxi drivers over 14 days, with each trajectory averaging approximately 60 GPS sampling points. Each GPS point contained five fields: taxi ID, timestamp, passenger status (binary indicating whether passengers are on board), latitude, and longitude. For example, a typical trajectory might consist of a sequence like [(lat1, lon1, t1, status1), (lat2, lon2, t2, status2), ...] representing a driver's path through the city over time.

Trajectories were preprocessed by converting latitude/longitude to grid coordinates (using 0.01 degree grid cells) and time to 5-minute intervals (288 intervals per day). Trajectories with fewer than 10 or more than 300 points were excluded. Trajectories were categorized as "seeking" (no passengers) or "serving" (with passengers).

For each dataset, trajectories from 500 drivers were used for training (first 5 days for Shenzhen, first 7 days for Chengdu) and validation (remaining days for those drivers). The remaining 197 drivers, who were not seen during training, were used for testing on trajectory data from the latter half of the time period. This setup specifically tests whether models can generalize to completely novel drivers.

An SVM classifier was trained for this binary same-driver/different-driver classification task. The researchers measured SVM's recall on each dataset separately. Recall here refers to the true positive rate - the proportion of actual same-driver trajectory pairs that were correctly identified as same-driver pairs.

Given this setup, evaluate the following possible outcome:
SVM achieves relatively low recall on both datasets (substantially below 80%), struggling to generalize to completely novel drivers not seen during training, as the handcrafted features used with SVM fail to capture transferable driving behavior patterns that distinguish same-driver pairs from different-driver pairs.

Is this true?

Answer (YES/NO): NO